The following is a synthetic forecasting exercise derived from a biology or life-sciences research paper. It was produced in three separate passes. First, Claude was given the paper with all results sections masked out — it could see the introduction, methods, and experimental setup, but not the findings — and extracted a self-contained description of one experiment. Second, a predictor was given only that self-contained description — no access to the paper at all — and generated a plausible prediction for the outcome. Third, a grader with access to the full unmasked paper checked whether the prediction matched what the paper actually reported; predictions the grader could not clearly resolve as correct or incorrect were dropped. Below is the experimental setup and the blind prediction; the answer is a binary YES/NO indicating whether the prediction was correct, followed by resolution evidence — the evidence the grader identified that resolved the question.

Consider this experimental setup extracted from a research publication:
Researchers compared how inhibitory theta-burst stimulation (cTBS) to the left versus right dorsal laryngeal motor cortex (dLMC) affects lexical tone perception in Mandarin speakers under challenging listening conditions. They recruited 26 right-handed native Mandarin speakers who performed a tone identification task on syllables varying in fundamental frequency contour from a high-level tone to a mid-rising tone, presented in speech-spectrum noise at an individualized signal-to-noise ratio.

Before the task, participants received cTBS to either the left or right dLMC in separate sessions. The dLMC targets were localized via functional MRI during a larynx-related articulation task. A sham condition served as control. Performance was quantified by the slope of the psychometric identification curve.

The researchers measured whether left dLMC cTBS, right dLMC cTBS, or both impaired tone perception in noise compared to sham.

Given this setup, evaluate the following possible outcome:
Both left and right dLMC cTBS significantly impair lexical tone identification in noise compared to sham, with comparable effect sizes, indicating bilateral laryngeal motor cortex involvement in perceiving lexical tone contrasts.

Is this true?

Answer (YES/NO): NO